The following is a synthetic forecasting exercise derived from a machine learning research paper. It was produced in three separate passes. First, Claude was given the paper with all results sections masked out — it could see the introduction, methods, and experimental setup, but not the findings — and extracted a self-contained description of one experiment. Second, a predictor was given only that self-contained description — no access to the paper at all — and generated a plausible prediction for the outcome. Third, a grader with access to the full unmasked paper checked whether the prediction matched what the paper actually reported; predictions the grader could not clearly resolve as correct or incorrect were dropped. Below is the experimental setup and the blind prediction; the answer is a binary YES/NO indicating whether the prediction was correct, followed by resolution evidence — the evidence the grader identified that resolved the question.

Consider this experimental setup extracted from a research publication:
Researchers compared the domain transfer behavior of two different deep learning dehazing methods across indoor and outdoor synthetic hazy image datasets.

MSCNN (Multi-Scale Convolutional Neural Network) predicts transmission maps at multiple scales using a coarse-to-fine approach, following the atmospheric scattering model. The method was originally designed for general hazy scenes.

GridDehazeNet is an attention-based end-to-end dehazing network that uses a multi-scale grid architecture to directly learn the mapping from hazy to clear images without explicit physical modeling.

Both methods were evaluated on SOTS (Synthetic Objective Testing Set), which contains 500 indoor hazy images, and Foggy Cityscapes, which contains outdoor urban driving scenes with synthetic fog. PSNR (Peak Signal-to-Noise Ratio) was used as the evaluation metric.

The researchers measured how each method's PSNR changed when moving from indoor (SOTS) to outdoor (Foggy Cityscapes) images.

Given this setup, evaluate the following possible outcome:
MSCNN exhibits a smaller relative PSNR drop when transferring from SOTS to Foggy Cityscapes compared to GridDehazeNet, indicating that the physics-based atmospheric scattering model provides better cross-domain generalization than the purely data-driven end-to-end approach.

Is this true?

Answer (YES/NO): YES